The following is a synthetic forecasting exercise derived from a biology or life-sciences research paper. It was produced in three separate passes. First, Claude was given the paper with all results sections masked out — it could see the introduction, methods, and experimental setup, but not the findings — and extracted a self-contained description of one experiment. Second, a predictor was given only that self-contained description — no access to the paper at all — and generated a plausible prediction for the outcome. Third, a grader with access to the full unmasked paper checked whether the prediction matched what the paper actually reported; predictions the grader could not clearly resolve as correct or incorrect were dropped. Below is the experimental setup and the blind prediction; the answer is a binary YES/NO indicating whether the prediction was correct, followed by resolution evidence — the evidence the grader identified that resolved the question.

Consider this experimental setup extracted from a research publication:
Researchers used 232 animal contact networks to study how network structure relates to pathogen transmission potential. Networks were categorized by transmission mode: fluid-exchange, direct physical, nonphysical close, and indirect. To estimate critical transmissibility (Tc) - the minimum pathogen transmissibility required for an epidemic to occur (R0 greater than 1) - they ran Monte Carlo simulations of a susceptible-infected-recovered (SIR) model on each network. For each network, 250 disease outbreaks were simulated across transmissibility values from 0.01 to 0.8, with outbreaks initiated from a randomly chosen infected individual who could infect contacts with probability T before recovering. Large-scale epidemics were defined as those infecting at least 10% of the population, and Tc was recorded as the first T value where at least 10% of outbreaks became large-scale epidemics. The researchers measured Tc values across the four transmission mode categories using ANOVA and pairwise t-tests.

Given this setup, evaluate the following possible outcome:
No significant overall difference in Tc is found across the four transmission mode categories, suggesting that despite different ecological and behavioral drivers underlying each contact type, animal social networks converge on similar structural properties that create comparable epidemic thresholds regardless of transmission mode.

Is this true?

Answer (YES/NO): NO